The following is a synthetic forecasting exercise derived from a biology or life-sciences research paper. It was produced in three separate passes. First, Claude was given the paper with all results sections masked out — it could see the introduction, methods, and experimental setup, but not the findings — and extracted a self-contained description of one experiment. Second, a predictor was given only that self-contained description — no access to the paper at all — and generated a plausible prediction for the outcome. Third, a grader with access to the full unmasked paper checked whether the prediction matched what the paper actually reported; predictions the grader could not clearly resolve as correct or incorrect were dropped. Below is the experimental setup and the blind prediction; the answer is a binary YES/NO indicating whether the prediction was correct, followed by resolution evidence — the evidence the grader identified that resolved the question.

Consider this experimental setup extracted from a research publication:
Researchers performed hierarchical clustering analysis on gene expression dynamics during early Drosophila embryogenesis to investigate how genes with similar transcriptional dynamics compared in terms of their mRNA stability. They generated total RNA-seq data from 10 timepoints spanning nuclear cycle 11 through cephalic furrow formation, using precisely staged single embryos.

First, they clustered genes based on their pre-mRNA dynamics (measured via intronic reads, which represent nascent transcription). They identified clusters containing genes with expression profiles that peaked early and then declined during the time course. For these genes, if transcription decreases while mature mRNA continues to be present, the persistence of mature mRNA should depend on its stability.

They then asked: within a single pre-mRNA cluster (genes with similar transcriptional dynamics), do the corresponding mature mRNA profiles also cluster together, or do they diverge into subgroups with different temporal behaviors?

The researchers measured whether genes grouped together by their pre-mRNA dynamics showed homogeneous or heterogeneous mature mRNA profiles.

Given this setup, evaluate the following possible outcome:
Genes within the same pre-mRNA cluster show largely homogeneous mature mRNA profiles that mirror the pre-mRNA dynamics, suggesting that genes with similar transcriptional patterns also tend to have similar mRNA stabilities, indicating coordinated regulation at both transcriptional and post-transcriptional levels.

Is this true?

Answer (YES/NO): NO